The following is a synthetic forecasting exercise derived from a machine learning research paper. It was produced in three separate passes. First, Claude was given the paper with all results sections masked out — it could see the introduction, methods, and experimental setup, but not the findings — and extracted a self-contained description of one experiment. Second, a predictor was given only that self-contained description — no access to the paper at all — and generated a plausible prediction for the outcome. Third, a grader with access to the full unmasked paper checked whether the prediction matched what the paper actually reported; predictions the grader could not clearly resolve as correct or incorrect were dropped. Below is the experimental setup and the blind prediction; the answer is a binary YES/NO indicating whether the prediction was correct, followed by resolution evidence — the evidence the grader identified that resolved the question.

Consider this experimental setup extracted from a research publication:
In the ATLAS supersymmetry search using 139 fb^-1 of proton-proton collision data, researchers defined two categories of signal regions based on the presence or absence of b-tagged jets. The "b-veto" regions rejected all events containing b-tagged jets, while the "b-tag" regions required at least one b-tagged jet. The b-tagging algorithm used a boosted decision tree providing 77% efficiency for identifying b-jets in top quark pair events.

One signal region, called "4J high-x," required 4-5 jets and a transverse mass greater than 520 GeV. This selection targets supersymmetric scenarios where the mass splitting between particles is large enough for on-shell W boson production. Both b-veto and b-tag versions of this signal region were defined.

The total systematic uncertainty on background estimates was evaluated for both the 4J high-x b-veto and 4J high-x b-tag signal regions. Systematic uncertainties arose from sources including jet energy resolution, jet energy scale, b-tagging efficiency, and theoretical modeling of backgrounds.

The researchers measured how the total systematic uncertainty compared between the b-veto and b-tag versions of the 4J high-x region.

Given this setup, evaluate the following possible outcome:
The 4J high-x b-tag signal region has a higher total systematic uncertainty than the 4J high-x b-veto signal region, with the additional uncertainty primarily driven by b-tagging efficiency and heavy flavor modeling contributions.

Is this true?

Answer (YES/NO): NO